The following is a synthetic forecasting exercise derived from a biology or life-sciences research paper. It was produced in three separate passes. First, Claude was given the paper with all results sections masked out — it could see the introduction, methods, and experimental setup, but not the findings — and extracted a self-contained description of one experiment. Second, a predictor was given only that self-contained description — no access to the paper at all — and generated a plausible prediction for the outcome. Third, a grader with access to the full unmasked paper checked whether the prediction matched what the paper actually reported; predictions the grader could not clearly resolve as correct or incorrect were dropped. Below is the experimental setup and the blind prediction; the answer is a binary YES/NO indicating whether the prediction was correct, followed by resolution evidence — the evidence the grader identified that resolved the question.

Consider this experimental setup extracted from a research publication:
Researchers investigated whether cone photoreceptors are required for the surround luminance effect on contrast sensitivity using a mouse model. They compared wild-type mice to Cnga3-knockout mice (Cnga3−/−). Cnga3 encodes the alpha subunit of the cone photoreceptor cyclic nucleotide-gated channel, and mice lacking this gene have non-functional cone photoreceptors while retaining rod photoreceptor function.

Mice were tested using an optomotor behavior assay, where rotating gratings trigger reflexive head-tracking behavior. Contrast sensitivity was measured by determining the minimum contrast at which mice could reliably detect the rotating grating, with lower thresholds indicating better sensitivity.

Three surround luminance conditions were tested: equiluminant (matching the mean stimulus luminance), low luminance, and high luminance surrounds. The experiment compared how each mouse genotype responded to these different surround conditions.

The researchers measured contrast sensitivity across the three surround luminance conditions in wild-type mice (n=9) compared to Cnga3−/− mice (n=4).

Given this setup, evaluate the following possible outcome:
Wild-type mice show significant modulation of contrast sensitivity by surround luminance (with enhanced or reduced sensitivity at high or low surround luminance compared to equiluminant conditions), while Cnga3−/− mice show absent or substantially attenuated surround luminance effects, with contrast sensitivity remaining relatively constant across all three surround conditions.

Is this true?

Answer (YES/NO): YES